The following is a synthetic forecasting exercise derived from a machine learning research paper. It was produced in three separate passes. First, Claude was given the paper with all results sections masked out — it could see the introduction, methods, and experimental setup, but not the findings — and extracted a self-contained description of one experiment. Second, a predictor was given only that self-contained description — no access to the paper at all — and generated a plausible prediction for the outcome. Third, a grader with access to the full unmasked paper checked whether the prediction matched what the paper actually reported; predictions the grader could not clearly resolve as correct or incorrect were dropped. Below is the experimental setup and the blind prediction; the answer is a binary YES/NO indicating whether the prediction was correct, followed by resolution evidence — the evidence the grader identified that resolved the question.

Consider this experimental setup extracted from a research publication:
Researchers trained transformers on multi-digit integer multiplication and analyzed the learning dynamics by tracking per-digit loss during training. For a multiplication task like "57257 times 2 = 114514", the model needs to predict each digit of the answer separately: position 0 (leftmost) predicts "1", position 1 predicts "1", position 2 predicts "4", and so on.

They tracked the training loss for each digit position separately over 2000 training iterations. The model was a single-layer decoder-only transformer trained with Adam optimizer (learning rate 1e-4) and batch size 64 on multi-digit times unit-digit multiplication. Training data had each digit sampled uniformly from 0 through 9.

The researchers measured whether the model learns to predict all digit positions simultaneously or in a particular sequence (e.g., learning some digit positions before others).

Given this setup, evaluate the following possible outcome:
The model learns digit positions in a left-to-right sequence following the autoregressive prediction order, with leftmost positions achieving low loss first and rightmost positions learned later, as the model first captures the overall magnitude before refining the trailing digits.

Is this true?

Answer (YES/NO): NO